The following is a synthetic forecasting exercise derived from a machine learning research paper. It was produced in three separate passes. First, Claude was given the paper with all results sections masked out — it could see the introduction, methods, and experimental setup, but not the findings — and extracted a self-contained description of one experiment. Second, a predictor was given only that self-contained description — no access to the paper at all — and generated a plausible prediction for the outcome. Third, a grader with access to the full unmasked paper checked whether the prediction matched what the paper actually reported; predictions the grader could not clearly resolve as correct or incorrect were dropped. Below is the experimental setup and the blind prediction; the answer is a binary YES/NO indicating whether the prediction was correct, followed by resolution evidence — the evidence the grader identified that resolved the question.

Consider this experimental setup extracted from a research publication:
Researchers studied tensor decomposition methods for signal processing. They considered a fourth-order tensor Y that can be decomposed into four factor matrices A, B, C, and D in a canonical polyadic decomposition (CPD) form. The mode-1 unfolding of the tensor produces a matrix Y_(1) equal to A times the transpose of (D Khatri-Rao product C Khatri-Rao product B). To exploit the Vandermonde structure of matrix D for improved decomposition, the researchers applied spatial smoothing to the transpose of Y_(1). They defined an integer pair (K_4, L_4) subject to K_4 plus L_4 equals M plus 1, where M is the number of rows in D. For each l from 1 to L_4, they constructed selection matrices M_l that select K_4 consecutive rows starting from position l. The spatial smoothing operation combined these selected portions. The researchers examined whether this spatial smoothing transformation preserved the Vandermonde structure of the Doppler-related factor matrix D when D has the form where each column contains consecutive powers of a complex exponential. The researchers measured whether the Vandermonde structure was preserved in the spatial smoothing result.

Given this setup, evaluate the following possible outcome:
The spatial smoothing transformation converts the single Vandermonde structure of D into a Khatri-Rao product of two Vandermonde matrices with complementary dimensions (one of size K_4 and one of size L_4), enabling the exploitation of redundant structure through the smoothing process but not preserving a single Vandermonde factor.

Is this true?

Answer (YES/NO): NO